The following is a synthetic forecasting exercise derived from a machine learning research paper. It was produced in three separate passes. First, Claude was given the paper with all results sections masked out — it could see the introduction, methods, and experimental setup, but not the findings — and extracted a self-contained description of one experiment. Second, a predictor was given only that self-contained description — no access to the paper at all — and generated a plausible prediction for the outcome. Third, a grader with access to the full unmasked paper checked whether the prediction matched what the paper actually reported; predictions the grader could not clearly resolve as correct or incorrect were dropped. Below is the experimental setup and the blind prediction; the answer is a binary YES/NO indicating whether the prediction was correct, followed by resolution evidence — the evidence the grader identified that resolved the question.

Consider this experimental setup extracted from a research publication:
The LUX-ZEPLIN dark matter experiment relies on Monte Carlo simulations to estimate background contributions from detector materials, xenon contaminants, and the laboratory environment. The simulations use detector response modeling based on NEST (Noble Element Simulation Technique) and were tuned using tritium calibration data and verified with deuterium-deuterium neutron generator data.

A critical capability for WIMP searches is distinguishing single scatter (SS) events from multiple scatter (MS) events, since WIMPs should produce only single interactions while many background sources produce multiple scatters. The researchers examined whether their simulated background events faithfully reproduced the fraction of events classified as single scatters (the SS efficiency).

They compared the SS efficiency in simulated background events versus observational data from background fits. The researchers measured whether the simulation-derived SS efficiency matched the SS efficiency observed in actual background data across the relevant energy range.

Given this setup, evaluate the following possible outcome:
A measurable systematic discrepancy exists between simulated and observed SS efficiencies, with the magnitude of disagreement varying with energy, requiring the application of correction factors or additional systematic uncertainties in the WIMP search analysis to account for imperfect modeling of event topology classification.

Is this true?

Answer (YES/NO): NO